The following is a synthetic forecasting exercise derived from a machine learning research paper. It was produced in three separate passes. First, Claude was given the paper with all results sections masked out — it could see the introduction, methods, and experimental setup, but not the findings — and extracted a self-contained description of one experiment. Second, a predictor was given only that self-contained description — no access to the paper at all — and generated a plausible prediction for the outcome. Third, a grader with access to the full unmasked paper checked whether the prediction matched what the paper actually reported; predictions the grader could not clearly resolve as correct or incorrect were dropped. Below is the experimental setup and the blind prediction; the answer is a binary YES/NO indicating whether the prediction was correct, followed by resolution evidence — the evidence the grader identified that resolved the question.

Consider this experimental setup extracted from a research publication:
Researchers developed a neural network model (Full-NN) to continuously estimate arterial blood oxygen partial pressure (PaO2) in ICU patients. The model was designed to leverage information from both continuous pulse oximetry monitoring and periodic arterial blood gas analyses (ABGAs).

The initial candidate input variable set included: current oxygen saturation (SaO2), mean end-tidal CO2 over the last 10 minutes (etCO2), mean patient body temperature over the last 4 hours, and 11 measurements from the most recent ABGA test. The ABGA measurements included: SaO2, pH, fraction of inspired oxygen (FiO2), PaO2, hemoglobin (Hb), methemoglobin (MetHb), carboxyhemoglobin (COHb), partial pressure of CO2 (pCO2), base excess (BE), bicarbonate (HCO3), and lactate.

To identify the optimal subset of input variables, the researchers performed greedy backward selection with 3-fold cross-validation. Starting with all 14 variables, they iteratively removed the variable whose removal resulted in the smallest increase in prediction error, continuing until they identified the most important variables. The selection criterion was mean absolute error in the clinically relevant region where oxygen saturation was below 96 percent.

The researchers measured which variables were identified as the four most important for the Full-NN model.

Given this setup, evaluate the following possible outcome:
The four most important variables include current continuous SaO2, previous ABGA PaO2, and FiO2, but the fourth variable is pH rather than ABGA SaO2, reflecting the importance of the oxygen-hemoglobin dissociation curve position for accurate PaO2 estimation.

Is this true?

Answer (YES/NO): NO